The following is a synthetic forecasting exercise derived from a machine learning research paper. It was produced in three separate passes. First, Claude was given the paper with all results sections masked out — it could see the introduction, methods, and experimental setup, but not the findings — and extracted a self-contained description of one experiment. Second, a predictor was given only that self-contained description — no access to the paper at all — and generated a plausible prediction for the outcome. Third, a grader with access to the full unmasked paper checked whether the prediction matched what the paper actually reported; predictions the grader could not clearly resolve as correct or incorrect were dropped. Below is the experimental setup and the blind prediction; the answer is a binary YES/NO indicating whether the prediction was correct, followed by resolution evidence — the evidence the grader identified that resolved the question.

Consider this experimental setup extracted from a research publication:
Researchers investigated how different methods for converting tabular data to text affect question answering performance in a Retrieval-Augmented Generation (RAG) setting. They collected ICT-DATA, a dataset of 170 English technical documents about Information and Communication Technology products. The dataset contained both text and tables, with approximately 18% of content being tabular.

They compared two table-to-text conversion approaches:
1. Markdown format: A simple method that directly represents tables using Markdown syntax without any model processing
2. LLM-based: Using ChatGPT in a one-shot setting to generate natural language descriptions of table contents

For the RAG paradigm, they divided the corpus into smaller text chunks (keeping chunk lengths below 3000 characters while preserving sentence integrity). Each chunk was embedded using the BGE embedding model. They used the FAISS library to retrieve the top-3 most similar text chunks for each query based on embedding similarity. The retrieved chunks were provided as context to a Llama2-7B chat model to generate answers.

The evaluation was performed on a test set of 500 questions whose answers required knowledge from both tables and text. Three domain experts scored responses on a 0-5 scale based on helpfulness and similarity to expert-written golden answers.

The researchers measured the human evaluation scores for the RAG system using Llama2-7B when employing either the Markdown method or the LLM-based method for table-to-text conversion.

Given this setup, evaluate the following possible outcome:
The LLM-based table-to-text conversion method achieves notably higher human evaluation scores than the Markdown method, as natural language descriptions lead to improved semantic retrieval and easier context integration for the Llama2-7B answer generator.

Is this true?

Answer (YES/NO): NO